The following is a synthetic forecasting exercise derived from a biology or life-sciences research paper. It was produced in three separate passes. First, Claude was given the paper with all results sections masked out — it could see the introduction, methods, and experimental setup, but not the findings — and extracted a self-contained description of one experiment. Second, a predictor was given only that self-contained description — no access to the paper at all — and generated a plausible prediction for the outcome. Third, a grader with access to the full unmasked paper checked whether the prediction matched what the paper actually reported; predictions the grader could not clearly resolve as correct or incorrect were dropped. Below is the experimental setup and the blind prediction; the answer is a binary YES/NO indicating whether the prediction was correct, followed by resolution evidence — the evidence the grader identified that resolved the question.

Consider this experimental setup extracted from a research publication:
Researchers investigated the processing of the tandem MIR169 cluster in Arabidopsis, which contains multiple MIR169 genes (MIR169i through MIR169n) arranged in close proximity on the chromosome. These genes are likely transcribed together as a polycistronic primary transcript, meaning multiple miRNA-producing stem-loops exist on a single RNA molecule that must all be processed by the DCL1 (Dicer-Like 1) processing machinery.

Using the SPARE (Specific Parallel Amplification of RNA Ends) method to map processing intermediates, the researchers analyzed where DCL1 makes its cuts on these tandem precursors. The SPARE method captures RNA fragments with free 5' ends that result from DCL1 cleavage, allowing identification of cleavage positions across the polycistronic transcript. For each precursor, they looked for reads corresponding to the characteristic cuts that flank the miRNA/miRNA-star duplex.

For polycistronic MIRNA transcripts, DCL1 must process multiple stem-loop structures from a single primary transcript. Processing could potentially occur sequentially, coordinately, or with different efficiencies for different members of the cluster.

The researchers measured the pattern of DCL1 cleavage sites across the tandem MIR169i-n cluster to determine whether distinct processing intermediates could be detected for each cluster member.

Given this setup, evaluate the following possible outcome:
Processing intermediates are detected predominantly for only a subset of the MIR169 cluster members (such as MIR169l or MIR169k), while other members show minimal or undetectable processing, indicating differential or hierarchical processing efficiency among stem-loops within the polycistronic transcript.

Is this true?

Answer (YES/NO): NO